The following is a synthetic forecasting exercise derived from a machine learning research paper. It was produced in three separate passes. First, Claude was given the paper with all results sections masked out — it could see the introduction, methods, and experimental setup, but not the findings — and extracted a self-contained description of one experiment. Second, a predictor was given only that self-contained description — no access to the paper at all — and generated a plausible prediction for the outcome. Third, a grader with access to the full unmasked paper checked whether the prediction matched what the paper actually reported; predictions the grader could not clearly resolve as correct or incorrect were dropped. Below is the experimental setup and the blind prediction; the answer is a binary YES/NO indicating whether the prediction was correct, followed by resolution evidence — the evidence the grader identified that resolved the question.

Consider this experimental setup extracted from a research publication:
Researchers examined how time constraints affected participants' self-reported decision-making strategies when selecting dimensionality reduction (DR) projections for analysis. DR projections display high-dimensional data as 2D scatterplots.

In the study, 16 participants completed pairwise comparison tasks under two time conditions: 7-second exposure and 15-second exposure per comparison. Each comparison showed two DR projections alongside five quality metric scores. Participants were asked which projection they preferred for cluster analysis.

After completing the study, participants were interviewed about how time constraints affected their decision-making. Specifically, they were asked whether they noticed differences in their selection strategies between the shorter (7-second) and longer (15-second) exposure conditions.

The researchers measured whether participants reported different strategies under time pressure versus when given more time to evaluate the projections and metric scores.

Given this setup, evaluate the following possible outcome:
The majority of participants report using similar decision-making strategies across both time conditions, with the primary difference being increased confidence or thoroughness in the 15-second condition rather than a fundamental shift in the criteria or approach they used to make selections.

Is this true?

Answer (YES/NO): NO